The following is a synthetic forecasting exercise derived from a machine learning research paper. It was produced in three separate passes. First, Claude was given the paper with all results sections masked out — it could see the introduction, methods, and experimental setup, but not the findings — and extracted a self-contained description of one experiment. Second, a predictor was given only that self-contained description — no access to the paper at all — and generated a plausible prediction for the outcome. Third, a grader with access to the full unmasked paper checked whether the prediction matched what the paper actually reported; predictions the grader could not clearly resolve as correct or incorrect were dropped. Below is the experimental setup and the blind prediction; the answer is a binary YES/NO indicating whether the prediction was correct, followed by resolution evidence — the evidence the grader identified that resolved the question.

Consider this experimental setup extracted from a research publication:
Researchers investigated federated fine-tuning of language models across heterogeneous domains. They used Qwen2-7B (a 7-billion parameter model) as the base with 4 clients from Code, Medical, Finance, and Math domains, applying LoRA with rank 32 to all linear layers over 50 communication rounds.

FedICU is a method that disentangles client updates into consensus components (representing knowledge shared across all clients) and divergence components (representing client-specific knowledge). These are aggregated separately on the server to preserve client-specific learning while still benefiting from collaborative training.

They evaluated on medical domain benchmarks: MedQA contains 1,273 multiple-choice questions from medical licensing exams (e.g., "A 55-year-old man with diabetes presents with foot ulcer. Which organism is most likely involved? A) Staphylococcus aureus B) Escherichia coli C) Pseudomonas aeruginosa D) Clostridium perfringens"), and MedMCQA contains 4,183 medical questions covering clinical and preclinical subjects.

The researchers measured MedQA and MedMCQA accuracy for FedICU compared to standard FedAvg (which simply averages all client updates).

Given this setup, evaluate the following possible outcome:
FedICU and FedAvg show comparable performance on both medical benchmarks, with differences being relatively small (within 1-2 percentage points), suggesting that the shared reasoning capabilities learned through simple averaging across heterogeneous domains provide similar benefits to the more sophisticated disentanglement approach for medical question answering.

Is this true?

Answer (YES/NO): NO